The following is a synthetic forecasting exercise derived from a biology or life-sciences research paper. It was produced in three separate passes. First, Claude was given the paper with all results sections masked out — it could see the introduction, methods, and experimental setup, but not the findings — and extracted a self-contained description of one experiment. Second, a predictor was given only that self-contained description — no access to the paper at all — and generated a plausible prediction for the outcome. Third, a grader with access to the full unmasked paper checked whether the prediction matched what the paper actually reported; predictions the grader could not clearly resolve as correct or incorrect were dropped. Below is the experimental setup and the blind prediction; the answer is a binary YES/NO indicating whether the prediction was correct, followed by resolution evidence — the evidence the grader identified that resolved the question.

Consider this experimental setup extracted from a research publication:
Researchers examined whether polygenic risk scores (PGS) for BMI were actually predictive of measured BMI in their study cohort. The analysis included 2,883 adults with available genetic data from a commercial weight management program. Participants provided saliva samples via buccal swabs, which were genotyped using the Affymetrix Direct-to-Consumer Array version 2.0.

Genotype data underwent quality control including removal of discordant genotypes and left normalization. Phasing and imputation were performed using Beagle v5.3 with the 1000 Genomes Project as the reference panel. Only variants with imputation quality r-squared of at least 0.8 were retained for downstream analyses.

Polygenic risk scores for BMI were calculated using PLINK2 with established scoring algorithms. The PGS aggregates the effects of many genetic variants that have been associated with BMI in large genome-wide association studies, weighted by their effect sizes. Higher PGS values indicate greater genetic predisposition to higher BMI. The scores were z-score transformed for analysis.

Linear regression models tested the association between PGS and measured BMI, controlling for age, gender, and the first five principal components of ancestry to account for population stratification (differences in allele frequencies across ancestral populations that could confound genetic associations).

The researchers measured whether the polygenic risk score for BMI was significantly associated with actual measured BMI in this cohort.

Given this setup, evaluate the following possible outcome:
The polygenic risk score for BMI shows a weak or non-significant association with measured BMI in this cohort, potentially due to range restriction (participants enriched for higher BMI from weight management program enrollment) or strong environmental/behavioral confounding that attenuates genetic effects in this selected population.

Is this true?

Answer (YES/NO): NO